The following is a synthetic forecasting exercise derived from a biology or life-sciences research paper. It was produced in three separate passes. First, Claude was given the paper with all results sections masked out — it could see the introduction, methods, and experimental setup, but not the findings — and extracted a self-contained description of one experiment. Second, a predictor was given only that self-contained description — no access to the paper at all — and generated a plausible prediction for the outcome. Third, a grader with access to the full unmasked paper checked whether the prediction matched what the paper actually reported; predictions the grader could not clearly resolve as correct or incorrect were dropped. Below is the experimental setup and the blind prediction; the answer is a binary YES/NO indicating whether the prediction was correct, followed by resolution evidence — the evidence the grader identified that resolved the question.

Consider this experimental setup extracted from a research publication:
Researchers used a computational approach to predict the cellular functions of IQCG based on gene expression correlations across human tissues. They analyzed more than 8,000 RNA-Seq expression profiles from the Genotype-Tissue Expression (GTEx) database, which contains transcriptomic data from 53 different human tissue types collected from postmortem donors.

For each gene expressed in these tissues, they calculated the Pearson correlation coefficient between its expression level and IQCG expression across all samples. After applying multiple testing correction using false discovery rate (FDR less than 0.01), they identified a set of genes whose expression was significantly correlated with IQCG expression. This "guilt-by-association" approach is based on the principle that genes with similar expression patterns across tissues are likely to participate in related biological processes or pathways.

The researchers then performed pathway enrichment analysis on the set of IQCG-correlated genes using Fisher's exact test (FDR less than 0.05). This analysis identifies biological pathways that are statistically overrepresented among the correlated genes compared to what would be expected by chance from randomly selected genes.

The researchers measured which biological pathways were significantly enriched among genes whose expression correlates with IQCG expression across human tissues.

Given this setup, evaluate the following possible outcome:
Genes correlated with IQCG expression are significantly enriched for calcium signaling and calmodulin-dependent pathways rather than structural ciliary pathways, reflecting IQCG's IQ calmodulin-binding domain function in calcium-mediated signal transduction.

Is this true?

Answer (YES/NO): NO